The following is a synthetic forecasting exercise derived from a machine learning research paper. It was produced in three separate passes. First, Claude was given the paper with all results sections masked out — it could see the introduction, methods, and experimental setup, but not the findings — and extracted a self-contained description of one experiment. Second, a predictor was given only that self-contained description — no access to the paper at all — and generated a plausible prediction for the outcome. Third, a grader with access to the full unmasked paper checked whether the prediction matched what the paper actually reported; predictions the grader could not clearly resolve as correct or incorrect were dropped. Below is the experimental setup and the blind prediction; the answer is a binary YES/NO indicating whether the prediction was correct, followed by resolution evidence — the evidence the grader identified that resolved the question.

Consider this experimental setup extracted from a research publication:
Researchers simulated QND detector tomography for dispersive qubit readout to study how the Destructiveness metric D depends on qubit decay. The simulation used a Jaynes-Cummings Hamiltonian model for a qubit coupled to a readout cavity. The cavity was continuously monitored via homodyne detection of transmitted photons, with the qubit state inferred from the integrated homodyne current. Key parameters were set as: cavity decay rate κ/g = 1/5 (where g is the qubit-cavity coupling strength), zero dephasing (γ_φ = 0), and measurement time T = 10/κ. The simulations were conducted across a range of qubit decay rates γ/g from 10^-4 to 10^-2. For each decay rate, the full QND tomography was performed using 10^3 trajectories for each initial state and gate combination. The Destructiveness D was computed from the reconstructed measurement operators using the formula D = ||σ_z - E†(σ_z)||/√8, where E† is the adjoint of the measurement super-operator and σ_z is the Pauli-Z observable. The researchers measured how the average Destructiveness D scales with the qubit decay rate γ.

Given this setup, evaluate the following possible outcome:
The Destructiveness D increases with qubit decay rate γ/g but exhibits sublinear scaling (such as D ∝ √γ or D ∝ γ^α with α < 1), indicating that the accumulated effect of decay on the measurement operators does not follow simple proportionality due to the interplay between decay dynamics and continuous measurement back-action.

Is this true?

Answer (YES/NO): NO